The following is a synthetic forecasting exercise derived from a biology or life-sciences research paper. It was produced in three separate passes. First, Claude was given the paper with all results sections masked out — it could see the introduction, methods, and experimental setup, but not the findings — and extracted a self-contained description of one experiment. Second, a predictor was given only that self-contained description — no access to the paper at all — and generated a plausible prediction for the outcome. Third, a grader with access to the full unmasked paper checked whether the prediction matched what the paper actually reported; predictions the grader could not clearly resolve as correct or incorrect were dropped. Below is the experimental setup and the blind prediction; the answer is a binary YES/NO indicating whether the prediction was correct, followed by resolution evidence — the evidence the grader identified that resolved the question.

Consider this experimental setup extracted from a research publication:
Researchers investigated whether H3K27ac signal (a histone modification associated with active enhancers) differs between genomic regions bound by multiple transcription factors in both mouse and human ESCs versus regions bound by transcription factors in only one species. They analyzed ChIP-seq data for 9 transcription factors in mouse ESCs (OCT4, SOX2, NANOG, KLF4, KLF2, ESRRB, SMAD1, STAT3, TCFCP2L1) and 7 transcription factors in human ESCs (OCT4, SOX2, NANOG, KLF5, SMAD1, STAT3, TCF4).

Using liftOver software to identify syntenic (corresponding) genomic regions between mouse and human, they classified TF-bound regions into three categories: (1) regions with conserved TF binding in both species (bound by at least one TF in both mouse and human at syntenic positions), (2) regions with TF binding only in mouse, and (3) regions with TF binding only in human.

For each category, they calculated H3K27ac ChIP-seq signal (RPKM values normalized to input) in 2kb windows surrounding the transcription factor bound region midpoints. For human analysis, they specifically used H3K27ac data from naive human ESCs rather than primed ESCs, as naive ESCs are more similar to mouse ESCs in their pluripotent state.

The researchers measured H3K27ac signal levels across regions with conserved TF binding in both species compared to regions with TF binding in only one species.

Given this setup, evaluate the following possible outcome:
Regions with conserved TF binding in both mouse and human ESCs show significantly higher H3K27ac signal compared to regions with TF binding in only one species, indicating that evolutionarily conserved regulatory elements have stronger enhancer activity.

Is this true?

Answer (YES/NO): NO